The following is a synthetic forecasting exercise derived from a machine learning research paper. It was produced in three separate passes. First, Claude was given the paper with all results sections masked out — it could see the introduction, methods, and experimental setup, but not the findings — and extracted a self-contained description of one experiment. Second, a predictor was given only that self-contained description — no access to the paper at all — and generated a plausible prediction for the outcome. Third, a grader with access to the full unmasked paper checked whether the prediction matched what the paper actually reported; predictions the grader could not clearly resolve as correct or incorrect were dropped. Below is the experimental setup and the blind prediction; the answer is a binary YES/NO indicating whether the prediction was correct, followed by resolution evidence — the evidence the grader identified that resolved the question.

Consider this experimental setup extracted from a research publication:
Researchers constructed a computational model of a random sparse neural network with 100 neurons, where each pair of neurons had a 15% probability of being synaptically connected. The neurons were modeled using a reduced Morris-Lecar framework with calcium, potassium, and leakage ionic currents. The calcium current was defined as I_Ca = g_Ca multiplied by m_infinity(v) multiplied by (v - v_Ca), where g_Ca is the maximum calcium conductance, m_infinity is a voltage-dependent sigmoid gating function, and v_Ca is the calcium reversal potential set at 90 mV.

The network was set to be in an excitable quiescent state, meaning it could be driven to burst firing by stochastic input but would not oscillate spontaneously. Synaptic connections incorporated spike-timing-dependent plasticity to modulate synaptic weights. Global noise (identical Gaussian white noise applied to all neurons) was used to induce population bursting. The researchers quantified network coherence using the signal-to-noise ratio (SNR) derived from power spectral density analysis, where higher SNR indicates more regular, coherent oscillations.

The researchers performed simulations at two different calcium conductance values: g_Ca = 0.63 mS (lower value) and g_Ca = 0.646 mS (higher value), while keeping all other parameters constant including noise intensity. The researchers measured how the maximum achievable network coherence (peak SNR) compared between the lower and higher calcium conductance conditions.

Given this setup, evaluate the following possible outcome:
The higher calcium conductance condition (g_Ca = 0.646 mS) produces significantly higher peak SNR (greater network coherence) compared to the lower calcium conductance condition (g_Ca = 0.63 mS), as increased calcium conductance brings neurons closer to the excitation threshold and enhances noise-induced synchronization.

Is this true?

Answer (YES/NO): YES